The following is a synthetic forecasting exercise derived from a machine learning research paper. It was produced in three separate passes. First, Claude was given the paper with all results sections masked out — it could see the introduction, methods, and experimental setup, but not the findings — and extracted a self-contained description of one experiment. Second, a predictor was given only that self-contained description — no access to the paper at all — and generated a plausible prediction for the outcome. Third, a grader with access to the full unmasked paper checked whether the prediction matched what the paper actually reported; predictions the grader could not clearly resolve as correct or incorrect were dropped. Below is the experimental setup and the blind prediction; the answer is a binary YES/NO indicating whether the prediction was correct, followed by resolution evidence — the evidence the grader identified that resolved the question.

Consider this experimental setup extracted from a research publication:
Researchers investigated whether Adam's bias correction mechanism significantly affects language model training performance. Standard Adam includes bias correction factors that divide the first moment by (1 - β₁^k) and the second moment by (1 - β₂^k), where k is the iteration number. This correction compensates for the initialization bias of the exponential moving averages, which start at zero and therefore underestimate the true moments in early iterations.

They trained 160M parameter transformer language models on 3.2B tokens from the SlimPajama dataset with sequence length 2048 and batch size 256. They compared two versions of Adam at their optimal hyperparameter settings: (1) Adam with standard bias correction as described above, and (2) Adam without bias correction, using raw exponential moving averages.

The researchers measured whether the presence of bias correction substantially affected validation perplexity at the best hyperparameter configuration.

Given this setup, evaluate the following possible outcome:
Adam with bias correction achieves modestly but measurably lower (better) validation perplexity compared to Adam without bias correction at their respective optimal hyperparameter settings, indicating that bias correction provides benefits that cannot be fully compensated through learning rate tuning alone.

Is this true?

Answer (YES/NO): NO